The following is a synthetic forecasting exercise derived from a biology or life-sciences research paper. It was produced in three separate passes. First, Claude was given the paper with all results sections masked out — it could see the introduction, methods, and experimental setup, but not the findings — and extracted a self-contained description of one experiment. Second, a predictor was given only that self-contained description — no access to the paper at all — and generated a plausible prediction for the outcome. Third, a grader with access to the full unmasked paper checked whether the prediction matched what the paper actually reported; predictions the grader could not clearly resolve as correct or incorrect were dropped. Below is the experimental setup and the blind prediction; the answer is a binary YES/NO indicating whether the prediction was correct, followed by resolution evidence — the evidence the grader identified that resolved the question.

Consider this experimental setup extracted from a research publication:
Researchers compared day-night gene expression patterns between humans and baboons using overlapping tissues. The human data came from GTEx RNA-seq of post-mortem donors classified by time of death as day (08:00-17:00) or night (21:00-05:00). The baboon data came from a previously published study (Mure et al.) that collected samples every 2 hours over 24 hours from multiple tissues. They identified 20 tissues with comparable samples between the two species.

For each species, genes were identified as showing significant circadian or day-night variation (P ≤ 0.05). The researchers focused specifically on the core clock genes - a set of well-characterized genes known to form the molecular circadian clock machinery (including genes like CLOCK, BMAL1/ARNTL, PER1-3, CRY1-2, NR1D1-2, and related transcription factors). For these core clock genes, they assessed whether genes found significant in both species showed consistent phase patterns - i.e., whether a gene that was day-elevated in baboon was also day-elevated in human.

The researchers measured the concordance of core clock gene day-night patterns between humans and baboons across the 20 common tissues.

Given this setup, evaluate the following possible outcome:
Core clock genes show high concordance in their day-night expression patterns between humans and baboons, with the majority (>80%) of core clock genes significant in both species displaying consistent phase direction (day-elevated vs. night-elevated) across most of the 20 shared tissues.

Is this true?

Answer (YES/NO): NO